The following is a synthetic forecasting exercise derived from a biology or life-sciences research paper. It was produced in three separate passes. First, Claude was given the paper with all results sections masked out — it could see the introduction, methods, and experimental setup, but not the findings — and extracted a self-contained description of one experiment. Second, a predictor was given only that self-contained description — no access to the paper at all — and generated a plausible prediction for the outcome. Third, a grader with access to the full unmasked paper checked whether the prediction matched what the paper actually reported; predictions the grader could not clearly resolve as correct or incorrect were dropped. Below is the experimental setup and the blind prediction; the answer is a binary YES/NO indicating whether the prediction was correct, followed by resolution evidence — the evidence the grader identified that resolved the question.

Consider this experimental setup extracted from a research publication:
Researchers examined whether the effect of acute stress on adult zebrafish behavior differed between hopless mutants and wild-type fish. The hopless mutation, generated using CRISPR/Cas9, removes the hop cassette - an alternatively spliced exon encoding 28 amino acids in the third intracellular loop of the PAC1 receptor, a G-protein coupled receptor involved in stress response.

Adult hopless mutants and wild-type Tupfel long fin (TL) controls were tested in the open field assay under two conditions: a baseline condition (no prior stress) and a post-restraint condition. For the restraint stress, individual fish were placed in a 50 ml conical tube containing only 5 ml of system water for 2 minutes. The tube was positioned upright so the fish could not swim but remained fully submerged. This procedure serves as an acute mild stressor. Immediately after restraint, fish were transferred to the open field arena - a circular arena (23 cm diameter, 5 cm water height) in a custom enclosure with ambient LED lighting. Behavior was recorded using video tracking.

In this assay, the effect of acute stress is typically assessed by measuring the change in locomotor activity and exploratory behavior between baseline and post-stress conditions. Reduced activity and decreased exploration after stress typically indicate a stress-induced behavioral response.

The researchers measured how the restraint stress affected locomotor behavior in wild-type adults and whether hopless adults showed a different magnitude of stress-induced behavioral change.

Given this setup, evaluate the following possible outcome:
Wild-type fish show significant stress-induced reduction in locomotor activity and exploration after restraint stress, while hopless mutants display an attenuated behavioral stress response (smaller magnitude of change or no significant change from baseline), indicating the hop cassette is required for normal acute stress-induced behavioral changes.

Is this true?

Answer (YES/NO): YES